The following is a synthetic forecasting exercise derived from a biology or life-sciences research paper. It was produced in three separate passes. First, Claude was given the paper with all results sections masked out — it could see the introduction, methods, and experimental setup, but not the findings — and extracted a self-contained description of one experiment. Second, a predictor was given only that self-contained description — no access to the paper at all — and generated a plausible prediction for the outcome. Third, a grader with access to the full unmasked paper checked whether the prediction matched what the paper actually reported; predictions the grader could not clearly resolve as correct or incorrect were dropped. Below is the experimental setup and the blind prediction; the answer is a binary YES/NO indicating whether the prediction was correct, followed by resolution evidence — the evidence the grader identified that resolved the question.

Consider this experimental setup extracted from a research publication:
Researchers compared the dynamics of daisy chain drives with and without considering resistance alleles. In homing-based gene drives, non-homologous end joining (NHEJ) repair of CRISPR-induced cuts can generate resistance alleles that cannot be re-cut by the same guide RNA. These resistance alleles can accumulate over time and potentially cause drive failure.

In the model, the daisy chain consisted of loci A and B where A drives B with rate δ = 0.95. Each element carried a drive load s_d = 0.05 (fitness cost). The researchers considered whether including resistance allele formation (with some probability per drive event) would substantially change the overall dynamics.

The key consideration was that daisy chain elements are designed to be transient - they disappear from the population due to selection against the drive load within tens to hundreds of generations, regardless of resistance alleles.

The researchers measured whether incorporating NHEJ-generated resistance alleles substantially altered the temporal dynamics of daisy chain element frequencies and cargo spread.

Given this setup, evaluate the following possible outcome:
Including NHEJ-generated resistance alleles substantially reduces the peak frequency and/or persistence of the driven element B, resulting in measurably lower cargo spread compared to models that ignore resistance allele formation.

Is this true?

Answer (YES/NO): NO